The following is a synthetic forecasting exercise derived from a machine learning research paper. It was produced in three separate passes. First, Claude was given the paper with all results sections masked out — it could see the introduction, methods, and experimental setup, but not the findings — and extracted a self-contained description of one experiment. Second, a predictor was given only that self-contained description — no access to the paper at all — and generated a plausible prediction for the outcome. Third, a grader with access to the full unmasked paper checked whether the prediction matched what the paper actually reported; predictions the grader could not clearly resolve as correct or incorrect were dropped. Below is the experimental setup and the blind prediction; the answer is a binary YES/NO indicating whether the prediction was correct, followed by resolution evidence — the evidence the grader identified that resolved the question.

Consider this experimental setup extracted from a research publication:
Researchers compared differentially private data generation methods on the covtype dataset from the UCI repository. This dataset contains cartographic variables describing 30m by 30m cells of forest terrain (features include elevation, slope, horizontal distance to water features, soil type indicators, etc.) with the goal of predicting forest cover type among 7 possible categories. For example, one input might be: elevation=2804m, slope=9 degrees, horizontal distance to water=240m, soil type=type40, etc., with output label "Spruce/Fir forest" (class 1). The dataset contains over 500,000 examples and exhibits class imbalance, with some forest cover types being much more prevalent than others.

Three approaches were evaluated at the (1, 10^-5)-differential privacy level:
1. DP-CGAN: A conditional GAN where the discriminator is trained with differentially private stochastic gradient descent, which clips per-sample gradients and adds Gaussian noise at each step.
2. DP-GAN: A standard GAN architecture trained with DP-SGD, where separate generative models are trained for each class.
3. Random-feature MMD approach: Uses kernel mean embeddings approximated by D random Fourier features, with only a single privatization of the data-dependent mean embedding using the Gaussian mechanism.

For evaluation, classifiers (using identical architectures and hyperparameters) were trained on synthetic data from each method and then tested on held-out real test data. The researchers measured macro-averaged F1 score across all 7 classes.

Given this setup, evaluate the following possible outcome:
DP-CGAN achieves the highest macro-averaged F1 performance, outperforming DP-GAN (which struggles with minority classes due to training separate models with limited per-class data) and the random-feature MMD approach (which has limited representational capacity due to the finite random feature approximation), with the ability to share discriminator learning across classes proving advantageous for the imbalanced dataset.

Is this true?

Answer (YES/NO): NO